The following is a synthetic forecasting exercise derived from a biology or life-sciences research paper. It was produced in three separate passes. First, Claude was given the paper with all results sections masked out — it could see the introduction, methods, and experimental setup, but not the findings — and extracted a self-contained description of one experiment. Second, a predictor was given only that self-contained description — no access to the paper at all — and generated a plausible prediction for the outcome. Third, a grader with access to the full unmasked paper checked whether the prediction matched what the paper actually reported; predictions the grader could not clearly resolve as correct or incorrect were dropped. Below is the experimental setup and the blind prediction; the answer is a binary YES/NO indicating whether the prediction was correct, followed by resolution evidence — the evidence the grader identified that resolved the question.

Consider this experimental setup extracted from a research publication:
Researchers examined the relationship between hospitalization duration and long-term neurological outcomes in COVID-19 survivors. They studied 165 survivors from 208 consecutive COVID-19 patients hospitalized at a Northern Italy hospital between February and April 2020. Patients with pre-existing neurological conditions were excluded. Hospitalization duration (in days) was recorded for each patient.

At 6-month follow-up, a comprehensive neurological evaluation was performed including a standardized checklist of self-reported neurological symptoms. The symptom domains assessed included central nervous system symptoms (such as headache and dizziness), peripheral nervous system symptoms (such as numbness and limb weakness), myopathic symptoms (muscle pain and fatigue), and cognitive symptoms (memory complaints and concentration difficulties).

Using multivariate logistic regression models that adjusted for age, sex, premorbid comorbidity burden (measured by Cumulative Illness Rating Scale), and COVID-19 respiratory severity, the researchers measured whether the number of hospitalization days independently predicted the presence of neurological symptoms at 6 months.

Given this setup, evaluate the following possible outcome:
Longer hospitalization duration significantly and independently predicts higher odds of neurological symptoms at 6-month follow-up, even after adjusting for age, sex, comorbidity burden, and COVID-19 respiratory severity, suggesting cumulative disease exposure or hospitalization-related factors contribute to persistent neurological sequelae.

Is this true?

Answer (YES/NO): NO